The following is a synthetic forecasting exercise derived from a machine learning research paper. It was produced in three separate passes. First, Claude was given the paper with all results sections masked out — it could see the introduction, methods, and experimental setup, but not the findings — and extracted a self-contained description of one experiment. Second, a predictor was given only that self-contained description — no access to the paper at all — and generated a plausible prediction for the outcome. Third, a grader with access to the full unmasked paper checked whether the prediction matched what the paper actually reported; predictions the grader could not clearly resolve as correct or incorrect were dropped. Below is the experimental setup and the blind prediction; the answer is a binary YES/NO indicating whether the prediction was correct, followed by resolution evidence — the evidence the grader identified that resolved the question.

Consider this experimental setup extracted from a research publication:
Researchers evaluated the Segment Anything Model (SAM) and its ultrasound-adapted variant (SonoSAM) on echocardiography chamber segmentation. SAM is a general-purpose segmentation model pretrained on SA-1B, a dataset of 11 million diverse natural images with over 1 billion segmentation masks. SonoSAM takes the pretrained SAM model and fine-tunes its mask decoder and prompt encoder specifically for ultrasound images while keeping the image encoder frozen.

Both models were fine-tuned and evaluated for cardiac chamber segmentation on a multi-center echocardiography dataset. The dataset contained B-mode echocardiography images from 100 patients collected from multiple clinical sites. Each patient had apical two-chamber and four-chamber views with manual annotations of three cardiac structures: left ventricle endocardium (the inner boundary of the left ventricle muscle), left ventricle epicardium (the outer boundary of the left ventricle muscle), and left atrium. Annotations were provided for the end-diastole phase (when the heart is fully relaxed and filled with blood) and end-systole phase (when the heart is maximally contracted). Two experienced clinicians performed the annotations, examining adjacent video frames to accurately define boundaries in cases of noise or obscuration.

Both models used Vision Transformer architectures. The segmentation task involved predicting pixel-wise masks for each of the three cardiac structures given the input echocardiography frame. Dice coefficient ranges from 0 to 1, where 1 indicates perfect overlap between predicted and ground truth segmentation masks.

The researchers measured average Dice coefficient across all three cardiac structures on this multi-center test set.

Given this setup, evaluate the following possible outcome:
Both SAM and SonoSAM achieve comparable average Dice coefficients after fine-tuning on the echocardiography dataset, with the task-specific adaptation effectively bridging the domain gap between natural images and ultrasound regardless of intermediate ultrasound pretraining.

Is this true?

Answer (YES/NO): NO